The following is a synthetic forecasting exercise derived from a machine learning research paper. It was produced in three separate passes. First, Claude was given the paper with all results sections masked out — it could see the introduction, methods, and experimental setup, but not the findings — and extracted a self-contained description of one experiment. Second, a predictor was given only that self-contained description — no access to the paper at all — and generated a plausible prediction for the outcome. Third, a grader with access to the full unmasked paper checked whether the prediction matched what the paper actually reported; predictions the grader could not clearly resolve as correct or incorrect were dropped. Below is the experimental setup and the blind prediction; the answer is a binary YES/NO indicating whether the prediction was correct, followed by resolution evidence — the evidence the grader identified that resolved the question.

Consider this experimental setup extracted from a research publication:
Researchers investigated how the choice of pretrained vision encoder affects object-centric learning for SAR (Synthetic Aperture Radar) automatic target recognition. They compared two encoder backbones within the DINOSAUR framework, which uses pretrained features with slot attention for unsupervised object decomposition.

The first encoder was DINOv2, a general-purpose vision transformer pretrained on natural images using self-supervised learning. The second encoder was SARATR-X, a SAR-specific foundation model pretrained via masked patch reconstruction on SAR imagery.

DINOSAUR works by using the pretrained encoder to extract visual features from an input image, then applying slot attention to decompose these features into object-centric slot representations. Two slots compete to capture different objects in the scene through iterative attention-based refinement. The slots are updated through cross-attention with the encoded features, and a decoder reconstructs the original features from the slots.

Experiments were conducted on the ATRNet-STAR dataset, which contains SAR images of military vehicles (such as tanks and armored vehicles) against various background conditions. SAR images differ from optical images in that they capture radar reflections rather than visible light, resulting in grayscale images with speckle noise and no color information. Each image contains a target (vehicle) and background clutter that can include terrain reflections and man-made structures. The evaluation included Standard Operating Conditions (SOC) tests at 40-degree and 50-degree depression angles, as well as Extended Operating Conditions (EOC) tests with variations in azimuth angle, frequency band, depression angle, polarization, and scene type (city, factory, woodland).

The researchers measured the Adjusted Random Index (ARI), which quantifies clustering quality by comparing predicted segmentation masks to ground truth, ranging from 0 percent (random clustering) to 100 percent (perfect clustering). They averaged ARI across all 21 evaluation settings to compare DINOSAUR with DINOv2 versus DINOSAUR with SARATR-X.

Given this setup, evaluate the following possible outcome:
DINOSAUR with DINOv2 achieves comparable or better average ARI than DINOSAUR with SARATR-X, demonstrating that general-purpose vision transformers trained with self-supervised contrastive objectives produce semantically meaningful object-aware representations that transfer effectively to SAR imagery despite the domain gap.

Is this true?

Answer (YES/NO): NO